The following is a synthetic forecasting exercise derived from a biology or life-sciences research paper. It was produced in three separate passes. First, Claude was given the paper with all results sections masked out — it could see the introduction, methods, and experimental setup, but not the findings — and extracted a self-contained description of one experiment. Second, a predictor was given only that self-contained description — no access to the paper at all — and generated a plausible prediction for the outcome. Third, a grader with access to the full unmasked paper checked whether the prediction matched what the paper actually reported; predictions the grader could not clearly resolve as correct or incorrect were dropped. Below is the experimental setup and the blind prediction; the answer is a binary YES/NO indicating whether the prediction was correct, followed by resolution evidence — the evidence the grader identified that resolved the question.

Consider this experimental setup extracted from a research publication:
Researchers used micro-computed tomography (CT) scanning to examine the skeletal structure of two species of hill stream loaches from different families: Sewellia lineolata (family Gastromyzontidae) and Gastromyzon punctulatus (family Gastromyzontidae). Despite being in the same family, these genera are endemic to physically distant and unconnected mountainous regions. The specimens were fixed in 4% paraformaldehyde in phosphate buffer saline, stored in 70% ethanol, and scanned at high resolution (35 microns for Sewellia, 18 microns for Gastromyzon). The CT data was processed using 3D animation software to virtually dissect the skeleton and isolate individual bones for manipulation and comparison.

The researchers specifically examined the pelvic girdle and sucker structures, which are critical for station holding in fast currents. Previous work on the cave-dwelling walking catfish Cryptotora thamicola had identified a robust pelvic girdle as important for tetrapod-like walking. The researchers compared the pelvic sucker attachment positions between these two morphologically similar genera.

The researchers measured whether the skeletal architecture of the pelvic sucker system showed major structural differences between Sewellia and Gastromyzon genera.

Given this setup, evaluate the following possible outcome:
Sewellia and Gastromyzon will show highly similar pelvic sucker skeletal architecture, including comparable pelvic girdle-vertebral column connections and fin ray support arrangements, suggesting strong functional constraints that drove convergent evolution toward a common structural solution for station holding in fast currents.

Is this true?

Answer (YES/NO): NO